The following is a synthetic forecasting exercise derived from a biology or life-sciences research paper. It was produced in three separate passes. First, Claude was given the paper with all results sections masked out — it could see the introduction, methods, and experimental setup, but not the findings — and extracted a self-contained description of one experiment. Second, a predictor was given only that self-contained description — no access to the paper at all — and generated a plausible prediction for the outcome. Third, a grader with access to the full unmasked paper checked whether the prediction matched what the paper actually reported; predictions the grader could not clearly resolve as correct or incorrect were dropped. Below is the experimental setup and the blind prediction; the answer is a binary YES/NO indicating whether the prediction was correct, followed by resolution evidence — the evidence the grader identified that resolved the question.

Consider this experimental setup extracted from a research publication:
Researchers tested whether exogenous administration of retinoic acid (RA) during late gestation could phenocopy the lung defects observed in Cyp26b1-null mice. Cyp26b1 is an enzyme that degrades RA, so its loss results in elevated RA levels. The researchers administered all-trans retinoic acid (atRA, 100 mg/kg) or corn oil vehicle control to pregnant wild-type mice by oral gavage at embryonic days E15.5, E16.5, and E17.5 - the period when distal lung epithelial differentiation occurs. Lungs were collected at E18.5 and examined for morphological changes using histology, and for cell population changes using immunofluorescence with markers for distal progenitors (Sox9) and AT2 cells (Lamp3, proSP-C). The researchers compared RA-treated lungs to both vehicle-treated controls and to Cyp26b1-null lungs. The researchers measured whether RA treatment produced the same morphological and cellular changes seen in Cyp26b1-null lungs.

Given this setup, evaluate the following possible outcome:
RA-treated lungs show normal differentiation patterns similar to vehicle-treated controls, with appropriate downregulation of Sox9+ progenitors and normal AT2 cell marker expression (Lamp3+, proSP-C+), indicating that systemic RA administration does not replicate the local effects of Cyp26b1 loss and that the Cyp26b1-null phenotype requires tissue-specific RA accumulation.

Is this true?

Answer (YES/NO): NO